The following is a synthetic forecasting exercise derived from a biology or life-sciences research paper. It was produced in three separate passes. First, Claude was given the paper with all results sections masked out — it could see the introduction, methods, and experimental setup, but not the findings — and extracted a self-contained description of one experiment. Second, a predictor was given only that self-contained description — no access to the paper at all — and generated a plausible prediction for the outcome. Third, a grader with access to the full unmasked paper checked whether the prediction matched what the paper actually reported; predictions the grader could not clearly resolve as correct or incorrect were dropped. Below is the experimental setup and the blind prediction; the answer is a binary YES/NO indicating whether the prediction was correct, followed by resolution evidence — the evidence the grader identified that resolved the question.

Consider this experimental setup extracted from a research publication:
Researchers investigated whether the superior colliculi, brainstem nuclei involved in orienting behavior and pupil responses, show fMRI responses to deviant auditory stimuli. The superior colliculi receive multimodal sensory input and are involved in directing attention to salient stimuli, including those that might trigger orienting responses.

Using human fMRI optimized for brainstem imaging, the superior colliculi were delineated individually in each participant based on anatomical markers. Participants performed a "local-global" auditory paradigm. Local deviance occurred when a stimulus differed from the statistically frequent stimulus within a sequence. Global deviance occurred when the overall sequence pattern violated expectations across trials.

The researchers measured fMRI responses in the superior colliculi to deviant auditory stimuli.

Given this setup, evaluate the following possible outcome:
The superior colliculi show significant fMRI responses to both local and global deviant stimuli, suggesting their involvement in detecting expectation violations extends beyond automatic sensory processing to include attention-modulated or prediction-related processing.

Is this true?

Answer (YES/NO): NO